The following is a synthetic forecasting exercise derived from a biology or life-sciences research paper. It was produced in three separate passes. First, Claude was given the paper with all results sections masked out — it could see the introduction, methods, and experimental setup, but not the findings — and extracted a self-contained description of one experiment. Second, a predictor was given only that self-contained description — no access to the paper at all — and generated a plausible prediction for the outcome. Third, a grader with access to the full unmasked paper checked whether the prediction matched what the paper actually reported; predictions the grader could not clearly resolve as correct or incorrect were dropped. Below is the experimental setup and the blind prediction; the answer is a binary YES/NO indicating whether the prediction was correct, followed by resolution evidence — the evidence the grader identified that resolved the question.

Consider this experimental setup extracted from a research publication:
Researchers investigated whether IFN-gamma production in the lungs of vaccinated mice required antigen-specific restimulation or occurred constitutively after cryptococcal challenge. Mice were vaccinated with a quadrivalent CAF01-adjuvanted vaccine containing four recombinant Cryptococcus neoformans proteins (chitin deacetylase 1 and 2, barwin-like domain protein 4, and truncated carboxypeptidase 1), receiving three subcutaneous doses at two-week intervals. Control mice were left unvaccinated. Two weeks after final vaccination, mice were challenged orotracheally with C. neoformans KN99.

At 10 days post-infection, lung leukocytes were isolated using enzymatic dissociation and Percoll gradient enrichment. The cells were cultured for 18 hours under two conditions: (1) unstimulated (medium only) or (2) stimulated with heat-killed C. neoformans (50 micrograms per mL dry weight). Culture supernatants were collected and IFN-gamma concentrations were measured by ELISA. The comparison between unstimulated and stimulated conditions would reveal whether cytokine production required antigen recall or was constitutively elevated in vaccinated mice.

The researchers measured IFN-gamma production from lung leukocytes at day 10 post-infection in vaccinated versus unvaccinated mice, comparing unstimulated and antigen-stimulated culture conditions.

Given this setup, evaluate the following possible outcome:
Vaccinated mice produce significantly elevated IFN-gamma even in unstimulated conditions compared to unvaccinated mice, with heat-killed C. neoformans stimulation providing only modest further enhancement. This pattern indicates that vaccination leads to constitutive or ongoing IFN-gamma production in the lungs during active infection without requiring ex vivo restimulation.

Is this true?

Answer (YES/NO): NO